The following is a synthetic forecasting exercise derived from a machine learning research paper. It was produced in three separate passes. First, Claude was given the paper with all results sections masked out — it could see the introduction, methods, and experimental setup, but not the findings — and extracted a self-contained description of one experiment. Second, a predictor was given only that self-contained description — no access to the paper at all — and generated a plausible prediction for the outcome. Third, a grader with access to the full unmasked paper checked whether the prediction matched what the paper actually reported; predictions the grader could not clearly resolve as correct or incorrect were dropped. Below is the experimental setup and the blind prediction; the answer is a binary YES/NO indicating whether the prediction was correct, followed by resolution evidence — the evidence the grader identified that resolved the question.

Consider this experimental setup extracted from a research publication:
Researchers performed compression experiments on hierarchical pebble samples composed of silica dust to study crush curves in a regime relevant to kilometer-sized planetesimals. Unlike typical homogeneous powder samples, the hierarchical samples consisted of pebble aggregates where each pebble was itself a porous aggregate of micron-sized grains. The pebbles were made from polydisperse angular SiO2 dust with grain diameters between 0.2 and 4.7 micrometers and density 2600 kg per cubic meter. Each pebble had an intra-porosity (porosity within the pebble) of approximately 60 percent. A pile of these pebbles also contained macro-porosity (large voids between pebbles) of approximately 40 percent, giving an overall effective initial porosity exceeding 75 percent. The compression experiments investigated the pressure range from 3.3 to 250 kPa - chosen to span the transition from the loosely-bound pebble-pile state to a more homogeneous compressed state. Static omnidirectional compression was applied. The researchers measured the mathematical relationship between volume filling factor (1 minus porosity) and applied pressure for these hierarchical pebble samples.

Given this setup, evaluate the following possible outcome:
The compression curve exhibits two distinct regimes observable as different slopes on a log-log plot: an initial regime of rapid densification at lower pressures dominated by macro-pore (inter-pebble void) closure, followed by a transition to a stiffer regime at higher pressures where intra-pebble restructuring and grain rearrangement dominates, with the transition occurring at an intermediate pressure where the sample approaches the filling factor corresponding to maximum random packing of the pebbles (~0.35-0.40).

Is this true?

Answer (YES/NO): NO